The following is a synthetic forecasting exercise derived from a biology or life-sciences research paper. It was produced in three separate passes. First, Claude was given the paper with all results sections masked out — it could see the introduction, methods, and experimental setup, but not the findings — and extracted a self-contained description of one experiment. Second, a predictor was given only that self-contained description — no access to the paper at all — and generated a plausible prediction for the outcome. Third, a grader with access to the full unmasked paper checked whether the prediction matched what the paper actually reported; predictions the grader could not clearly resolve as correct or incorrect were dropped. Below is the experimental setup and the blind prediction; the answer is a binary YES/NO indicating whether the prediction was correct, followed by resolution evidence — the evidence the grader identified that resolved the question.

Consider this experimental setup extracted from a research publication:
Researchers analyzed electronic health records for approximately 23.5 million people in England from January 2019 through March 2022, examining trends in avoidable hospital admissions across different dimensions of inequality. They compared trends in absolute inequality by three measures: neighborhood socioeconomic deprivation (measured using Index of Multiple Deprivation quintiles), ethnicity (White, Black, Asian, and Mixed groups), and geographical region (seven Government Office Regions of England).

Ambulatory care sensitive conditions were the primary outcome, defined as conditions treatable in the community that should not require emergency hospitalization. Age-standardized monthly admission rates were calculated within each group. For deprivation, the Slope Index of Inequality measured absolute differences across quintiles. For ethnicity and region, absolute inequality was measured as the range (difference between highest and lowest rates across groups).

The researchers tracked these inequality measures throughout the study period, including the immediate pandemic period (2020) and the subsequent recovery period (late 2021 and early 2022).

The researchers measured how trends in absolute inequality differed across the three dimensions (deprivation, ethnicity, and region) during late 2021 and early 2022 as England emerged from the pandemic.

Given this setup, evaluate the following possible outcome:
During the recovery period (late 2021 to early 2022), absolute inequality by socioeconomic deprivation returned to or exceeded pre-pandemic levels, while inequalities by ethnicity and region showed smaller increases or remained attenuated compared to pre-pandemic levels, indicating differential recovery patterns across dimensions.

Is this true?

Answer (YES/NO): NO